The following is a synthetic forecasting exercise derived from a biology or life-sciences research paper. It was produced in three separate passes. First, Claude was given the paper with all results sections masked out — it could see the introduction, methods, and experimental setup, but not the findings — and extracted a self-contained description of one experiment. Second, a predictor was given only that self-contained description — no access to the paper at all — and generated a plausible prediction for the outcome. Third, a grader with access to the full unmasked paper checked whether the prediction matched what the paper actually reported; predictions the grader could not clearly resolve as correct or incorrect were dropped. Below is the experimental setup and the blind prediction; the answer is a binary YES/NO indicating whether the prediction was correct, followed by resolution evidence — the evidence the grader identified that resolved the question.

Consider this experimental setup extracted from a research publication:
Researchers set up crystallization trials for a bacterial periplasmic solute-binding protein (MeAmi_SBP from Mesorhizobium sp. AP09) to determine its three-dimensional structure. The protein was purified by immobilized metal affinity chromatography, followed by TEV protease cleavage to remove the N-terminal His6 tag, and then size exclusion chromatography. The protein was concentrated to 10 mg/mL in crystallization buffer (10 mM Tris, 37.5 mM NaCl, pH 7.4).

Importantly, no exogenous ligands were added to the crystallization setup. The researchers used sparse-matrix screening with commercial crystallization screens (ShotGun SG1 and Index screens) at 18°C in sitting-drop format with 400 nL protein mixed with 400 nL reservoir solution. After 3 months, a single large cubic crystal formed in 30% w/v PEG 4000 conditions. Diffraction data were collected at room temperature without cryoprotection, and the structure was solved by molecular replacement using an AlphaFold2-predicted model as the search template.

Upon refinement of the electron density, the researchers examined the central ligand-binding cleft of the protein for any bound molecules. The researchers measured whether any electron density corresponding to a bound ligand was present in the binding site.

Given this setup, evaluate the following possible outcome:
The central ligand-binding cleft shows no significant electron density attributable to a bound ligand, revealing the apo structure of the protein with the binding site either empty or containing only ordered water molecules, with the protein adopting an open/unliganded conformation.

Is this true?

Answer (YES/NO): NO